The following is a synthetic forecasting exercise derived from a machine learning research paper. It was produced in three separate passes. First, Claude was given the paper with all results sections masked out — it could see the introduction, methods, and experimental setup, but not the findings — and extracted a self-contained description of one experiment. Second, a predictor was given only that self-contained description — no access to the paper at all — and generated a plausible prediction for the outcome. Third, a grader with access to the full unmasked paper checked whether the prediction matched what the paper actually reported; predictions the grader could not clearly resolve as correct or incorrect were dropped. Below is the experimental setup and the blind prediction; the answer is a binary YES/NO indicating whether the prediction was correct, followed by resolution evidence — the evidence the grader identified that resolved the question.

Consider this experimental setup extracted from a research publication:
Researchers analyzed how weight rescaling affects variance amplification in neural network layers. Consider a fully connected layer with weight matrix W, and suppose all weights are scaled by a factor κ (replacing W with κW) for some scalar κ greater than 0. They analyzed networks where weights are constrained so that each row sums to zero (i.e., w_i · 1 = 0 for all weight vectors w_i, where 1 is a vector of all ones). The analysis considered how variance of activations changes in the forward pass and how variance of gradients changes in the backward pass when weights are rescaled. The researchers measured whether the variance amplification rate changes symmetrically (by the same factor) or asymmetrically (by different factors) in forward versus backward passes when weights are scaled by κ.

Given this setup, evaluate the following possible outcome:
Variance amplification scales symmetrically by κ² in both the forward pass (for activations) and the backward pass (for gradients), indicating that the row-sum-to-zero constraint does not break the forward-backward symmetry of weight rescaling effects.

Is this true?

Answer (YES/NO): YES